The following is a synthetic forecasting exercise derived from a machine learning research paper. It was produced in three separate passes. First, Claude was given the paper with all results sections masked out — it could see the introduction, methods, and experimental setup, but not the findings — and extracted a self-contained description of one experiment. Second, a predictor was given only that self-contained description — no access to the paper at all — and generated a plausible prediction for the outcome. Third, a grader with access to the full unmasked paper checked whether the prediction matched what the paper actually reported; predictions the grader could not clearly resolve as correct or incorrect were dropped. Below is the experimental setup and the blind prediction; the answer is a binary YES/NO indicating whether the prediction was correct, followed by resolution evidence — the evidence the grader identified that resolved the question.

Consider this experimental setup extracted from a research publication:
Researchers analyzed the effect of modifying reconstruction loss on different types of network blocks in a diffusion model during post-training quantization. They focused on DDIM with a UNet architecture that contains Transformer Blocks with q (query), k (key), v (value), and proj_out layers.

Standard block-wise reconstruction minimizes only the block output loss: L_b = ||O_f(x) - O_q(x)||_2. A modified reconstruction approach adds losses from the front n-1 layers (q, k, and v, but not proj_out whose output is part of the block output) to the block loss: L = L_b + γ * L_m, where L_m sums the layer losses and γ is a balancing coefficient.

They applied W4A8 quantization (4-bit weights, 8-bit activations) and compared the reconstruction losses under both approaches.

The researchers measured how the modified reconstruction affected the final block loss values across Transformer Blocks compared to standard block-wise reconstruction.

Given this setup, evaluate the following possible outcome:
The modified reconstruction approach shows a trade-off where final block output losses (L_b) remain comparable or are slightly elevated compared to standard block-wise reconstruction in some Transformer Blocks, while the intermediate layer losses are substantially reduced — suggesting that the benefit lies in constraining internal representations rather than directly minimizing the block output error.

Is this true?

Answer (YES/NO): YES